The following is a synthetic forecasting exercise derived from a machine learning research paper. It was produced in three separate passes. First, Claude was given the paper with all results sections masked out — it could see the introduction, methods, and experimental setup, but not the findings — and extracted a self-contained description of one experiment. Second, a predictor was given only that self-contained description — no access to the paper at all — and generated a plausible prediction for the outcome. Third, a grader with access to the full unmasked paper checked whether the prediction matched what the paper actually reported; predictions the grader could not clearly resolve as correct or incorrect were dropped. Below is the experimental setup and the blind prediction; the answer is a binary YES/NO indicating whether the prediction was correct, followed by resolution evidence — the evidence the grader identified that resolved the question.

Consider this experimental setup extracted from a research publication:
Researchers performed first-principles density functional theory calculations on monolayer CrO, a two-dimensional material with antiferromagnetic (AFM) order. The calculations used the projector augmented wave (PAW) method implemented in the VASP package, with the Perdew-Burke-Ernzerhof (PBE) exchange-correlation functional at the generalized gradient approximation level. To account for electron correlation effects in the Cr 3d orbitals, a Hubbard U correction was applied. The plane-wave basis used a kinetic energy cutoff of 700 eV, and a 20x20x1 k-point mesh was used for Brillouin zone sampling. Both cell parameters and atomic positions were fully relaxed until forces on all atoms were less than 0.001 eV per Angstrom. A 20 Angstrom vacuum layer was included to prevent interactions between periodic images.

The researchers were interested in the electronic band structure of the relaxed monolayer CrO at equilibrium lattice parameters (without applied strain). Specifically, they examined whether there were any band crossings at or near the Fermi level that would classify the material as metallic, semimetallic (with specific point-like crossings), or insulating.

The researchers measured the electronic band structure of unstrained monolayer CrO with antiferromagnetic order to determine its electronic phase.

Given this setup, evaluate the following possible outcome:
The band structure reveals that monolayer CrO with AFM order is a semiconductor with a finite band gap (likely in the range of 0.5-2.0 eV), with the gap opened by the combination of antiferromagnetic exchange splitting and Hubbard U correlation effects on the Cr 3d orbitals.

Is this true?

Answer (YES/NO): NO